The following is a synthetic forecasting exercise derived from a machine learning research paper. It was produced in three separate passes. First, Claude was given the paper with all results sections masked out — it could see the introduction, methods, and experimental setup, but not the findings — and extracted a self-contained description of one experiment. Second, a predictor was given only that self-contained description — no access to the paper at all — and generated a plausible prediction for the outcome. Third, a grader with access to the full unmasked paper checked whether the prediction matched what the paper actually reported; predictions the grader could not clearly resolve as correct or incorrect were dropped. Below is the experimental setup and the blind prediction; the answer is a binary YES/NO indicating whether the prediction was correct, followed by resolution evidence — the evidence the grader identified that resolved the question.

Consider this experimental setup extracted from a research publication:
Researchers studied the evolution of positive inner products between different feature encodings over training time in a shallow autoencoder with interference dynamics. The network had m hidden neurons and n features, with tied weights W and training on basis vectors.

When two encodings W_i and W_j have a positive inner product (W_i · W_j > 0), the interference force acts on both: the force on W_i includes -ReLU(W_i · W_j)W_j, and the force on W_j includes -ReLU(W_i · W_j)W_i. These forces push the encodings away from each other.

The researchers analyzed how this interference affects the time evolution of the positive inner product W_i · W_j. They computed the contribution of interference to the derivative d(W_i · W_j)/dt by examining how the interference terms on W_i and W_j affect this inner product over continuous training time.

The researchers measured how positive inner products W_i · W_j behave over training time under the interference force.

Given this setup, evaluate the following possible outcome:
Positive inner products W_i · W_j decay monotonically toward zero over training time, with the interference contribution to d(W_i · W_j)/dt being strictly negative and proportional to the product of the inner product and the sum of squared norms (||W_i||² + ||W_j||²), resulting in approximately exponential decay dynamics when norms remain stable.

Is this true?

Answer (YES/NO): YES